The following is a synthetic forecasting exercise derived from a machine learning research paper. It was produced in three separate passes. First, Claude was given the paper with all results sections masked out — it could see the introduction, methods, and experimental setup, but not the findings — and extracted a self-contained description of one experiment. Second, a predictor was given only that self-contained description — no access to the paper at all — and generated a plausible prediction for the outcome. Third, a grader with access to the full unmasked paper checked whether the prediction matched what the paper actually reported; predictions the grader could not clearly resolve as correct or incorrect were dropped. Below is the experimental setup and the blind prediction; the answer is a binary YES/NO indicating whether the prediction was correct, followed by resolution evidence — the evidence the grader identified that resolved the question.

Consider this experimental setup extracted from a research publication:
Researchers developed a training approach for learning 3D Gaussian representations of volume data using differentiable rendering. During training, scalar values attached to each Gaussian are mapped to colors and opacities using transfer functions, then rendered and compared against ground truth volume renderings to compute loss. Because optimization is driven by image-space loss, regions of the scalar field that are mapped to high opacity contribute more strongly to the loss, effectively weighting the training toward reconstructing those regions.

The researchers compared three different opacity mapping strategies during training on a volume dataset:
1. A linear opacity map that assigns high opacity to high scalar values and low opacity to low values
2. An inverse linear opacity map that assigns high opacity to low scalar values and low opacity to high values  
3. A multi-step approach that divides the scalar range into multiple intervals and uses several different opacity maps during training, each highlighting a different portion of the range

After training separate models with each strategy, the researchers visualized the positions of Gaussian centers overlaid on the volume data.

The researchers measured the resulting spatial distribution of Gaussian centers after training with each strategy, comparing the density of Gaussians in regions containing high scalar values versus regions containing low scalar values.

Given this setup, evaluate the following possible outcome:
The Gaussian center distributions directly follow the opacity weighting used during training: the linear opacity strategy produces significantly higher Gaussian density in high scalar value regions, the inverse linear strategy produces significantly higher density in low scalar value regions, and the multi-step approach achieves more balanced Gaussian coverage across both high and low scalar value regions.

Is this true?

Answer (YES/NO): YES